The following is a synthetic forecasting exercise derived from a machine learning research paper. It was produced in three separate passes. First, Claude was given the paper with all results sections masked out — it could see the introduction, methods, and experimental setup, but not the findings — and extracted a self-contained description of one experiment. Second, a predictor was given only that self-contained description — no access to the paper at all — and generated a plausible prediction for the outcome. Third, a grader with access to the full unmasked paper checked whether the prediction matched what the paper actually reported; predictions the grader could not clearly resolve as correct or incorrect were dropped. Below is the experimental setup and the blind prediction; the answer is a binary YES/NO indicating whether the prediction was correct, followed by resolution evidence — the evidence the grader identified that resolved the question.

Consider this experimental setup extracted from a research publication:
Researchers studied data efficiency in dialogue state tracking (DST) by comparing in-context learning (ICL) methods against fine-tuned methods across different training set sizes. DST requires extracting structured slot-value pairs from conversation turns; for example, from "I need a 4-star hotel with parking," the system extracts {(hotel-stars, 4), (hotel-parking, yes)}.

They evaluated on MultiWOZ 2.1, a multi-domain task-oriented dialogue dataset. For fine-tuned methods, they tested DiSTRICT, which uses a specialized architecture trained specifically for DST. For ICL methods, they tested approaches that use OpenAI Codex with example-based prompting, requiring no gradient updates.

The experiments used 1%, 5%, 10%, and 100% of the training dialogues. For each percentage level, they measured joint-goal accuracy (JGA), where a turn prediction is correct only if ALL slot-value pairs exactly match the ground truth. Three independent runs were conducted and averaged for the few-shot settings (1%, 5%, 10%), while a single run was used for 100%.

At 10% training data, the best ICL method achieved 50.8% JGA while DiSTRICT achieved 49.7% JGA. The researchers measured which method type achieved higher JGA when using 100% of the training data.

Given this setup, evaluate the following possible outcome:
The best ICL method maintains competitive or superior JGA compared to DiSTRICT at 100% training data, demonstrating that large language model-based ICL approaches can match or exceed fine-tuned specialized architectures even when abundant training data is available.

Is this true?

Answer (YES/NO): NO